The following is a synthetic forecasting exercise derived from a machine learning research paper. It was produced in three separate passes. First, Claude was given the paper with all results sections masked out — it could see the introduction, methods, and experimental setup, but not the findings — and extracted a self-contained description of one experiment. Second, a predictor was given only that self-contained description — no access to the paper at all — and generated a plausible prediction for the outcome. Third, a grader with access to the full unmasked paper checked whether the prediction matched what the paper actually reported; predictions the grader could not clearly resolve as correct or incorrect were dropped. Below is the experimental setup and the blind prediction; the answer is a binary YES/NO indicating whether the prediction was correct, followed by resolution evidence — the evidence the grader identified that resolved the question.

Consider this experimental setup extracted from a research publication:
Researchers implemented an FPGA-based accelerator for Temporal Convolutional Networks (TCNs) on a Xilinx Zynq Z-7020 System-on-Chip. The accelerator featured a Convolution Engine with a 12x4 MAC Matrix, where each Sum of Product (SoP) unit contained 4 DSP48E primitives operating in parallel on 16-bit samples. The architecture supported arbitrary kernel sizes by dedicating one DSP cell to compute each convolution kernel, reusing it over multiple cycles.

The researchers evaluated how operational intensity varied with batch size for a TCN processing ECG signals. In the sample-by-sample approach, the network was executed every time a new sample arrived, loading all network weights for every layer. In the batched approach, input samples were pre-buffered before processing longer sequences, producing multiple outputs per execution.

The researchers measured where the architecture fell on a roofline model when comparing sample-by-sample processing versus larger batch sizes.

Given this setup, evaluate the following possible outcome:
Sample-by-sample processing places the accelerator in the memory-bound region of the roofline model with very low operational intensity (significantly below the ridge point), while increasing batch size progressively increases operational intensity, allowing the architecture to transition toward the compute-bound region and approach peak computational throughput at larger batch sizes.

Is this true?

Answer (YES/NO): YES